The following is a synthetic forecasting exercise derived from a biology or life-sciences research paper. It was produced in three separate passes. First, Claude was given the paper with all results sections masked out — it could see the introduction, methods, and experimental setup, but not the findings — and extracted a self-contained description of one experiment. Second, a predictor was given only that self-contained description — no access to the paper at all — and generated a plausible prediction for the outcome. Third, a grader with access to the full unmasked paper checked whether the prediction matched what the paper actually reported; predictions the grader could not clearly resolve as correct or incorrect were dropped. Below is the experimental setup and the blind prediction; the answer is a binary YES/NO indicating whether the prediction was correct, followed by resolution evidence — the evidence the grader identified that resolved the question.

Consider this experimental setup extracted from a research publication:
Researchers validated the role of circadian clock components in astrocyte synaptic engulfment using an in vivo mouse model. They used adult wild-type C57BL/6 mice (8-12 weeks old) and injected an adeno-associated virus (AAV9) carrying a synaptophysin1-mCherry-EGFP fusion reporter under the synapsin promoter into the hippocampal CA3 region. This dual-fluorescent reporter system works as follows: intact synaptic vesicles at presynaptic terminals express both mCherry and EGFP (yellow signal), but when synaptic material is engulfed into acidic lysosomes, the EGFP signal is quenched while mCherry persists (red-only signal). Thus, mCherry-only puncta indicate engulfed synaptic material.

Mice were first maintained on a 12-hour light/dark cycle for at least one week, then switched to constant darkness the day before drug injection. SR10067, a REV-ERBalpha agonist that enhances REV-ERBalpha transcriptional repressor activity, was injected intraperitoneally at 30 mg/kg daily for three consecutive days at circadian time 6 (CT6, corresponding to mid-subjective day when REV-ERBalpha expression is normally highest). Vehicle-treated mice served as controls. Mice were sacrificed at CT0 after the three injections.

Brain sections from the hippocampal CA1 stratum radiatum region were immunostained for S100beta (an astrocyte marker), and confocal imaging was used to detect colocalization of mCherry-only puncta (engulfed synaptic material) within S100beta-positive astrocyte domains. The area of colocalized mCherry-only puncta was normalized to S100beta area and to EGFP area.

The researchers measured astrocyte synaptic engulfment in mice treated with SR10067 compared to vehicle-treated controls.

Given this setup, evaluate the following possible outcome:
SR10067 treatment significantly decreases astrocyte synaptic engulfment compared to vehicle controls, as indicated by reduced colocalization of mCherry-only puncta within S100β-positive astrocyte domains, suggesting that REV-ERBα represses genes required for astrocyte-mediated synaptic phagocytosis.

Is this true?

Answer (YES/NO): YES